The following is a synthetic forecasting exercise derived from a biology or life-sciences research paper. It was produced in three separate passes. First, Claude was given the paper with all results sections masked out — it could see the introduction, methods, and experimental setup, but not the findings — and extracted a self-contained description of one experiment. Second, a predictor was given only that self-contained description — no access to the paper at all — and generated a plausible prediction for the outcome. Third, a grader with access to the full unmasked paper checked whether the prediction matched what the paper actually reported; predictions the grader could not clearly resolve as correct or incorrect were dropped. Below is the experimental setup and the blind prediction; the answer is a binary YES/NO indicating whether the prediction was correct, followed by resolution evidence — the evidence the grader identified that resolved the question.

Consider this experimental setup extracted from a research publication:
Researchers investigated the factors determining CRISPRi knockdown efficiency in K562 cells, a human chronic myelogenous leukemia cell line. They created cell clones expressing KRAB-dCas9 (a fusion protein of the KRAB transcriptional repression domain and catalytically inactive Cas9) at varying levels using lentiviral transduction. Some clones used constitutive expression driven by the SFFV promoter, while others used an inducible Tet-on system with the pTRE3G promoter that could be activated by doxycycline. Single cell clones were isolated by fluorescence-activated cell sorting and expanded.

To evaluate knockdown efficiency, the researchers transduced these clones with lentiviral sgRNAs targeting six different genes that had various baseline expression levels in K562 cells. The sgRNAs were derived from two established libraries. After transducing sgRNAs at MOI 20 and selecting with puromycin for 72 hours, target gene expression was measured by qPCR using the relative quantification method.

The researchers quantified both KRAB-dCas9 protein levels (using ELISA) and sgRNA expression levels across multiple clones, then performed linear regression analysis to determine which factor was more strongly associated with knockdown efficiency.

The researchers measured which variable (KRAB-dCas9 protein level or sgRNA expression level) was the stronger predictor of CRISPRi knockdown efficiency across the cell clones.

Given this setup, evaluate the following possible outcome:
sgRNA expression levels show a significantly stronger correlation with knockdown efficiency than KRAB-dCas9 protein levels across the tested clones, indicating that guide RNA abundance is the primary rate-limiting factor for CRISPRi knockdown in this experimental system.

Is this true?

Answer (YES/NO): YES